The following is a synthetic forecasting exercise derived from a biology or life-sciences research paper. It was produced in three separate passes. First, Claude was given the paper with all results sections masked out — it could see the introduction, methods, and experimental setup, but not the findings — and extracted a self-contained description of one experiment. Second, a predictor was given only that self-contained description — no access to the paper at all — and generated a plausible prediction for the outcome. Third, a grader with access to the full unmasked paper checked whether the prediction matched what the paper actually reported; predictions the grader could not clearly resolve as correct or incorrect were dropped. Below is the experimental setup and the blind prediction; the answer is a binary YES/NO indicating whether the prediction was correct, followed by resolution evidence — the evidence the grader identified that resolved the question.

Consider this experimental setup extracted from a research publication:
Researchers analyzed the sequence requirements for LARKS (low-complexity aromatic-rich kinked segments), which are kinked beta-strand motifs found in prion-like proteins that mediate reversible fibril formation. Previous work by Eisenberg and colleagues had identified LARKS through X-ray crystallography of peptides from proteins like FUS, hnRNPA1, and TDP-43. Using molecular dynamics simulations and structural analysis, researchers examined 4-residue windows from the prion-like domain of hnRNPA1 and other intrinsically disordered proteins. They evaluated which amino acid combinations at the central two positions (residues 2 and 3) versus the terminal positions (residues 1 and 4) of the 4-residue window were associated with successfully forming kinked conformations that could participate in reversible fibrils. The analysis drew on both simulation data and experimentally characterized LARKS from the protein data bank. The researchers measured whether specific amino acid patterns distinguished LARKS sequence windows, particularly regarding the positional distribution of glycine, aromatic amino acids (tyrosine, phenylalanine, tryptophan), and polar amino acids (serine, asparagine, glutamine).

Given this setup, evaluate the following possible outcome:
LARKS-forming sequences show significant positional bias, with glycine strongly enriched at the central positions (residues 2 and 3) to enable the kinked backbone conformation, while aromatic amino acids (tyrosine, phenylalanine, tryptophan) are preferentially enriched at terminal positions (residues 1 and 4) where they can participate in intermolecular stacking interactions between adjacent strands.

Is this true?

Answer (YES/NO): NO